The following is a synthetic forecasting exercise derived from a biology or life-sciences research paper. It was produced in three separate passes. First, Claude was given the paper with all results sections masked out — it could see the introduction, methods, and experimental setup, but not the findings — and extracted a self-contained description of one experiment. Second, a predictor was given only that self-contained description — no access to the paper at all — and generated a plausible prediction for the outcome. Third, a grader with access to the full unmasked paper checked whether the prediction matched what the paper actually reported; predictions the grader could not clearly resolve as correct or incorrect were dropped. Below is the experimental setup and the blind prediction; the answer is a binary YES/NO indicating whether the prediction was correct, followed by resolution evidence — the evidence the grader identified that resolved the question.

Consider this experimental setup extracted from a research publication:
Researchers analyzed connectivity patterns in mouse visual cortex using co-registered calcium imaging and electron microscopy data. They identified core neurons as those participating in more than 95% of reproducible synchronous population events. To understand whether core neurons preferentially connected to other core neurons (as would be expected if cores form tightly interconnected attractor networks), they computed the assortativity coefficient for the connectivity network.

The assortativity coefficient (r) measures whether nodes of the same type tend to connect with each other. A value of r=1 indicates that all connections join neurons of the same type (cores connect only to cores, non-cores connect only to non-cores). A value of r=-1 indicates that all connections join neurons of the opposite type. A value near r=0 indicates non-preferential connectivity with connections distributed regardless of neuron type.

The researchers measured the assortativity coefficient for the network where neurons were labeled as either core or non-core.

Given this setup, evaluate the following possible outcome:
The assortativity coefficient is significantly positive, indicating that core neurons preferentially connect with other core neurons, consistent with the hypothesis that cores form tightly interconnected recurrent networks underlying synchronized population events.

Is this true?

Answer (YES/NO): NO